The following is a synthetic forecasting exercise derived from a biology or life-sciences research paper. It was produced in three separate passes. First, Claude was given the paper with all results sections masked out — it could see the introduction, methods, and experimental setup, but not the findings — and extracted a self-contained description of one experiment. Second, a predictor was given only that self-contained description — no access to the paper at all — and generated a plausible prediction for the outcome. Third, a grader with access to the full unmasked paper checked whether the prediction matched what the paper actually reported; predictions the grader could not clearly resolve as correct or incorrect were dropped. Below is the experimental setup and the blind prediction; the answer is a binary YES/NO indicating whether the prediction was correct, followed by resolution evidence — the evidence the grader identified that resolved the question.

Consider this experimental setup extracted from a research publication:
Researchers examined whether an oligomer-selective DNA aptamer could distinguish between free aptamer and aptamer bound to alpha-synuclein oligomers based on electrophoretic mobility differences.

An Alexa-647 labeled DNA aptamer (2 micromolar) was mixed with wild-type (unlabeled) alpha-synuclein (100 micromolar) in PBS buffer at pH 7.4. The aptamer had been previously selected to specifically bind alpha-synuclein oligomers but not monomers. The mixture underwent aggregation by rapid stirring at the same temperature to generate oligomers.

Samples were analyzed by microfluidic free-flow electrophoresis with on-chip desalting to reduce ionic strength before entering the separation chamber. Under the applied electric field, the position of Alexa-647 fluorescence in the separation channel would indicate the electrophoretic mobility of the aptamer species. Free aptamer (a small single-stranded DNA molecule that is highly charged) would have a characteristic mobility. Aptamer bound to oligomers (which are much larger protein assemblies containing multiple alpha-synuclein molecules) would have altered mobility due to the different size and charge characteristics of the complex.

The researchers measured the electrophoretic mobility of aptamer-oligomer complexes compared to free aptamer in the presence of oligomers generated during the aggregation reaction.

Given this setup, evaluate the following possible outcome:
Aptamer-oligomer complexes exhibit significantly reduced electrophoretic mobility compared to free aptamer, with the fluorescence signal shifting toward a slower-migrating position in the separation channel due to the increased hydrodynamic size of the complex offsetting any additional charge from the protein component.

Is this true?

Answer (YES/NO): YES